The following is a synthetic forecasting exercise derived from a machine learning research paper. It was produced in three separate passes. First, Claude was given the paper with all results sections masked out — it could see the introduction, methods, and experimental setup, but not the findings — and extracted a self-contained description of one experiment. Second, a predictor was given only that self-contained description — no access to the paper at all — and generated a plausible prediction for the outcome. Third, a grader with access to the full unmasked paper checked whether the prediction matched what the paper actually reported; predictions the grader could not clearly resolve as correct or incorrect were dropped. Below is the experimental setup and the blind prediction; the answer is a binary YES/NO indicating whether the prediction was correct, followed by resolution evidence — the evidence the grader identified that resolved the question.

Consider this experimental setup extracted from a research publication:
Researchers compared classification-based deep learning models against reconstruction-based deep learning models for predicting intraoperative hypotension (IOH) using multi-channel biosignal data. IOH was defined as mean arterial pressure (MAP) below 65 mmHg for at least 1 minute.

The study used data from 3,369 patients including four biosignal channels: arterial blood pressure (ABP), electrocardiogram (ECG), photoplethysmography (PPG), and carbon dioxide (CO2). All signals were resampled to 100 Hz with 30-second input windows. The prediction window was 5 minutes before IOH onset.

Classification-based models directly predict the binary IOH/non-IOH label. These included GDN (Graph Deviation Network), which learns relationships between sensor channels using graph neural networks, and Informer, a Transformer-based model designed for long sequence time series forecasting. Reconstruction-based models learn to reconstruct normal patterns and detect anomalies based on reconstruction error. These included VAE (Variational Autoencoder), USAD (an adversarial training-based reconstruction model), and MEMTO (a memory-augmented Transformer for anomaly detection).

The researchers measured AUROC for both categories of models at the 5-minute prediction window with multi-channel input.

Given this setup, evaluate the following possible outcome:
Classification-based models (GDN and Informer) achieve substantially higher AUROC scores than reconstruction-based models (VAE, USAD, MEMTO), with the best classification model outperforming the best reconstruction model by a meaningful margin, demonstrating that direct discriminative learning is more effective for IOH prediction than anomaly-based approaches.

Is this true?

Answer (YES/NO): NO